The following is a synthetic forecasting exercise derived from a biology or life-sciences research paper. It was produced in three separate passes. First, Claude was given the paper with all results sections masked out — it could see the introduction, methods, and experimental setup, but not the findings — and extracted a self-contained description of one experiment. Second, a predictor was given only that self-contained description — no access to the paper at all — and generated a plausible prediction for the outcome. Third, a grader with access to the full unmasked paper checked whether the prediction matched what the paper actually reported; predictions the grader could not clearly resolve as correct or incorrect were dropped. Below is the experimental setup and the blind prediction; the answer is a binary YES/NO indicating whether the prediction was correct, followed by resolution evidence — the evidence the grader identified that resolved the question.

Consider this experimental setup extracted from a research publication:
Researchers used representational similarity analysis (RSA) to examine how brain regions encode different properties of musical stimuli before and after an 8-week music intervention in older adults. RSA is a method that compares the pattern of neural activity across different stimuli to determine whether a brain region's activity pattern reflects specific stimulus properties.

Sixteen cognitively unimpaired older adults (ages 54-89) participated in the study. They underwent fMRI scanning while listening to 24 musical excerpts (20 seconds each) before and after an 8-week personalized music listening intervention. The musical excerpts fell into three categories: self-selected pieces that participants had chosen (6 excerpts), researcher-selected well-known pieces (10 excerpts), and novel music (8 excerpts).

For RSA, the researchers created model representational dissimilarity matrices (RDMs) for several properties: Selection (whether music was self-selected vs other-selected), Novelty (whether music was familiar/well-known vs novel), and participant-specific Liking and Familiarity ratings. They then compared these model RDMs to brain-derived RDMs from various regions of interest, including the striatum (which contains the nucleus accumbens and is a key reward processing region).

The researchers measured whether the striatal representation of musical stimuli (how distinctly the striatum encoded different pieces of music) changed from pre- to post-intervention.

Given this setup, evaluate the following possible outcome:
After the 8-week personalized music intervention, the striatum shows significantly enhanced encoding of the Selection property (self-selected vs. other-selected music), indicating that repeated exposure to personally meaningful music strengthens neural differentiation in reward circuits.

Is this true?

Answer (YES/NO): NO